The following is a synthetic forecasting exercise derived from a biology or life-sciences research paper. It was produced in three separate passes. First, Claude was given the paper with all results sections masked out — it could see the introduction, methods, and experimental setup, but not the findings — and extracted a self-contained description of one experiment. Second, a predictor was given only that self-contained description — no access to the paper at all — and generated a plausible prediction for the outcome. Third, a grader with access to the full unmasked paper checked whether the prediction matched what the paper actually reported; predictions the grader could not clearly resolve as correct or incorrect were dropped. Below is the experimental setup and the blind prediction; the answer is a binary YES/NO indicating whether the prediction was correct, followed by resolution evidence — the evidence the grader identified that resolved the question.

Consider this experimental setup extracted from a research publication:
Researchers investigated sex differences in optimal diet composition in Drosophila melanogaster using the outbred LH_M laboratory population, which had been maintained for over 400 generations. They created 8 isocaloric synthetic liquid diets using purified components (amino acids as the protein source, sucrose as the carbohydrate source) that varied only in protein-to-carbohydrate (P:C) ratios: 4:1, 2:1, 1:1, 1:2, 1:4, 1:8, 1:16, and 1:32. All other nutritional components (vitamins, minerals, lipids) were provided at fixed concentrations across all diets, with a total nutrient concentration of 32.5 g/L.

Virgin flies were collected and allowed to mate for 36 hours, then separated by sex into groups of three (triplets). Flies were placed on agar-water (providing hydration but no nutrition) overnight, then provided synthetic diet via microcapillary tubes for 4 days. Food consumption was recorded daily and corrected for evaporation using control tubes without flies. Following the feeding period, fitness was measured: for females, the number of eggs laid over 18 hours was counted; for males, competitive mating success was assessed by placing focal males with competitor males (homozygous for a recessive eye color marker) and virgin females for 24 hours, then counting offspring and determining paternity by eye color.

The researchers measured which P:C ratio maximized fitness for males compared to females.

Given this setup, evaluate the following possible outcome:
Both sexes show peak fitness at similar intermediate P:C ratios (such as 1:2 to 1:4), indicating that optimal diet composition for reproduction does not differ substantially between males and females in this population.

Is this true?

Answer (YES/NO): NO